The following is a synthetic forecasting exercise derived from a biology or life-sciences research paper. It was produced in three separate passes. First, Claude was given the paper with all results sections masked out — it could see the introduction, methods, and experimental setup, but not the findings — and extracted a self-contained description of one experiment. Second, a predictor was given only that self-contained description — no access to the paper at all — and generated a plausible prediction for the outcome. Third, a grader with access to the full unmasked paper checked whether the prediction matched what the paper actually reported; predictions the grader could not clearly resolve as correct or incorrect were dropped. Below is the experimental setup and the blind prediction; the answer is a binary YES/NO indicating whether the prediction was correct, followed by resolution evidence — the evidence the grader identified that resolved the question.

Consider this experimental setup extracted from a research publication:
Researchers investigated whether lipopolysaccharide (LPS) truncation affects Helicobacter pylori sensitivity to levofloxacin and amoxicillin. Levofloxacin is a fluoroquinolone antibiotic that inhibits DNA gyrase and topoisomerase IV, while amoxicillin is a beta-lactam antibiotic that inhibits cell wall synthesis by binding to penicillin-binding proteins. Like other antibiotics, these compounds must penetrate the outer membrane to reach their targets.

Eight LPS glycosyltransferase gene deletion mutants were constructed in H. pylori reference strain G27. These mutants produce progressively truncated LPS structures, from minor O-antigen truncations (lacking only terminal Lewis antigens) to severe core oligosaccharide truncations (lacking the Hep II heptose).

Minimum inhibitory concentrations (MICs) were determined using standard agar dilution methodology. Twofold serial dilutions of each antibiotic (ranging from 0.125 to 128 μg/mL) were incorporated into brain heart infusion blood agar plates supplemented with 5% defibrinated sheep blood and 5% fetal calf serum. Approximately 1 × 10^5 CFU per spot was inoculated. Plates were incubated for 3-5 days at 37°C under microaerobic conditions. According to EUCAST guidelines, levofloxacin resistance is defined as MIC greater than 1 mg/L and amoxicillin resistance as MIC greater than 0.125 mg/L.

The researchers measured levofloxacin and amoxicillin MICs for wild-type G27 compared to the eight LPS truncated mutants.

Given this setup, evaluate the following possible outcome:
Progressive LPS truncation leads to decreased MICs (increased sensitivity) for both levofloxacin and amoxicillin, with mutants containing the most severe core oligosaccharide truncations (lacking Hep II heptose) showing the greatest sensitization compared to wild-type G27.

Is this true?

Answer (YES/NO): NO